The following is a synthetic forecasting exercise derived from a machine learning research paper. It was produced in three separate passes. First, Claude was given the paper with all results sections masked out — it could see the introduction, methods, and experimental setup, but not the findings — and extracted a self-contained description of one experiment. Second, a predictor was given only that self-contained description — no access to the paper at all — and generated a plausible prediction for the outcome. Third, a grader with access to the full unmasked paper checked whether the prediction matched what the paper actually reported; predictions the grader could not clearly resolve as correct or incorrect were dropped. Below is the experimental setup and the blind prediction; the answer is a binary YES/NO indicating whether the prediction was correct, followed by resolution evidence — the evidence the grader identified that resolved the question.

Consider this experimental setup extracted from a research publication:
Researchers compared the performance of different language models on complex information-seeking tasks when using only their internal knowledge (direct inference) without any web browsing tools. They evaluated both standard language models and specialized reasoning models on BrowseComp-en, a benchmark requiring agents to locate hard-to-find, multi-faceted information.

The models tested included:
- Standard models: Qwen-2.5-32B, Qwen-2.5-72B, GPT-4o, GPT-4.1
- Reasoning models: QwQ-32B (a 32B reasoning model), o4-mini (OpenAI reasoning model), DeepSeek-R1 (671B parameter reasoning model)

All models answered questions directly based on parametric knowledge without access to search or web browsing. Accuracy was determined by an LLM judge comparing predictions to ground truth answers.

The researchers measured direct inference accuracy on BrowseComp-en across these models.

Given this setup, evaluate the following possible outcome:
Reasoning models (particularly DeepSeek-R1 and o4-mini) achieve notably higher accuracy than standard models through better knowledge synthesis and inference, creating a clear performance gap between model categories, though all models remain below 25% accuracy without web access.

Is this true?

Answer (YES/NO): NO